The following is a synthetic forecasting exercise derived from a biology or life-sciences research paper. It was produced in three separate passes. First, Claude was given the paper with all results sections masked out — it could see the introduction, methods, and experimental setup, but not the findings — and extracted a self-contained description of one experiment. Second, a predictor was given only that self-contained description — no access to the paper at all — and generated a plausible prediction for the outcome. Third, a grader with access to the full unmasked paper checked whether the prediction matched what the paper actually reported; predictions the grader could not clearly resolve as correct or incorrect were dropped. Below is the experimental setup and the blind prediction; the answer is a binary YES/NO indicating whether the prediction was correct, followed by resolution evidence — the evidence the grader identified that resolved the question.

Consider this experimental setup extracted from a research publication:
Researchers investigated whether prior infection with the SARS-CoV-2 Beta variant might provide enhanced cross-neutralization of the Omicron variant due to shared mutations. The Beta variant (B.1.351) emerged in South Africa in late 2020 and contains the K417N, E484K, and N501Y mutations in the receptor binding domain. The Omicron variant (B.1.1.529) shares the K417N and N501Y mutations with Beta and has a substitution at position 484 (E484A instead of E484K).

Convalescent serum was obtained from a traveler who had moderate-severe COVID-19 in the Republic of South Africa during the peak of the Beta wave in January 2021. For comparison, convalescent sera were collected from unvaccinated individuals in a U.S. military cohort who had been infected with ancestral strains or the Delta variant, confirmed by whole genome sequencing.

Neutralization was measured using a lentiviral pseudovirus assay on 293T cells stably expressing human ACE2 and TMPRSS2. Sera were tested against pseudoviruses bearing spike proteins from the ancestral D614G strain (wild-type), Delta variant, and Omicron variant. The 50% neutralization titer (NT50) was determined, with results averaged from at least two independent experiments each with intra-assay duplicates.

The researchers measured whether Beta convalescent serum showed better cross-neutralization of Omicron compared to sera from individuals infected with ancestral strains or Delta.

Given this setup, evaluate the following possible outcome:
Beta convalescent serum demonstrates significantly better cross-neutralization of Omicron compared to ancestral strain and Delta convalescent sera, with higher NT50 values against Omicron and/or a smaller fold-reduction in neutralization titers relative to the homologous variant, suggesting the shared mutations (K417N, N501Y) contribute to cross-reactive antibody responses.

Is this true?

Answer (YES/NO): NO